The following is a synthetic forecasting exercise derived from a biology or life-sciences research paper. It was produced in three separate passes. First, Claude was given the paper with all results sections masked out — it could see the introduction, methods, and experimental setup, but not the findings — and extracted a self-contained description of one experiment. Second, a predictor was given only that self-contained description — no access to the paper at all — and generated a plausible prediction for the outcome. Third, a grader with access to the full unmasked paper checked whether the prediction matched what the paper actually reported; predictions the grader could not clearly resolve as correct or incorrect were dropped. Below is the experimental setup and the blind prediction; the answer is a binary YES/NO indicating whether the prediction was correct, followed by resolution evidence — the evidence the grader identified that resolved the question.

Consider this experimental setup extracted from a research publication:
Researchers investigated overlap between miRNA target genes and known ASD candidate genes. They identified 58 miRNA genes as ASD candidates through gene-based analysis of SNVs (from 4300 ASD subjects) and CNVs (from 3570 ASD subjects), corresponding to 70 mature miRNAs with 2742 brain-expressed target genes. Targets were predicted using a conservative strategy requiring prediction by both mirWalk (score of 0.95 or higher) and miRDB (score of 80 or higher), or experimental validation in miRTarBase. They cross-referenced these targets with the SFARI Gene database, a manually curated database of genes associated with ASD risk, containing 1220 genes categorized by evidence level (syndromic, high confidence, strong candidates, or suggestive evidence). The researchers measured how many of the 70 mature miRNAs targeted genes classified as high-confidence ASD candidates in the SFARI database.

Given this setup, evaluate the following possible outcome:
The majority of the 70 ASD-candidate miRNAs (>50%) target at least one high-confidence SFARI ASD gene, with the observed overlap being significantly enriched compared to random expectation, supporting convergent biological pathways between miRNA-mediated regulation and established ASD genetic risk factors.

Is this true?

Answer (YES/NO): NO